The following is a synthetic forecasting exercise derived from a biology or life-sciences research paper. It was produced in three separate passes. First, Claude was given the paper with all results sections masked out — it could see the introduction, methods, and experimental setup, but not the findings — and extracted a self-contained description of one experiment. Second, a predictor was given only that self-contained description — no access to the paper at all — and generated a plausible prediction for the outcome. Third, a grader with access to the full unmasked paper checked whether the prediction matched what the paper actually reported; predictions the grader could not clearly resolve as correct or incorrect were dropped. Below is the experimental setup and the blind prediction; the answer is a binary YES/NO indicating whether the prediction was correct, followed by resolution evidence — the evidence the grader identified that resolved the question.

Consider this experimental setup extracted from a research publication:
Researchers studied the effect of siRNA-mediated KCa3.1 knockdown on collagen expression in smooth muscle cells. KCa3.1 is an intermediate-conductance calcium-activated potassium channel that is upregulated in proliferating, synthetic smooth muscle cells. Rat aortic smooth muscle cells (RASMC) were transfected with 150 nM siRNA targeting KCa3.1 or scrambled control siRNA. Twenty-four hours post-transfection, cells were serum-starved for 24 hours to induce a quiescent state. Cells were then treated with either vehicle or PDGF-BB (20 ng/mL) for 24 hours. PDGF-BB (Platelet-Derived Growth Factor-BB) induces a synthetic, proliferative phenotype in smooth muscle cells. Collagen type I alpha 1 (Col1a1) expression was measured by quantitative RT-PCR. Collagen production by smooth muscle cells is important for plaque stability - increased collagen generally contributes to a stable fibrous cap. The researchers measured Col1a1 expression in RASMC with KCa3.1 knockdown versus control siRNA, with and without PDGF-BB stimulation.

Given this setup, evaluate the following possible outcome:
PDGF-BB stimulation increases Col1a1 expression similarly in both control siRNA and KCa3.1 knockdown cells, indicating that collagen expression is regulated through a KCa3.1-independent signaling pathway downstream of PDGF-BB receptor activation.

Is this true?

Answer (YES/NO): NO